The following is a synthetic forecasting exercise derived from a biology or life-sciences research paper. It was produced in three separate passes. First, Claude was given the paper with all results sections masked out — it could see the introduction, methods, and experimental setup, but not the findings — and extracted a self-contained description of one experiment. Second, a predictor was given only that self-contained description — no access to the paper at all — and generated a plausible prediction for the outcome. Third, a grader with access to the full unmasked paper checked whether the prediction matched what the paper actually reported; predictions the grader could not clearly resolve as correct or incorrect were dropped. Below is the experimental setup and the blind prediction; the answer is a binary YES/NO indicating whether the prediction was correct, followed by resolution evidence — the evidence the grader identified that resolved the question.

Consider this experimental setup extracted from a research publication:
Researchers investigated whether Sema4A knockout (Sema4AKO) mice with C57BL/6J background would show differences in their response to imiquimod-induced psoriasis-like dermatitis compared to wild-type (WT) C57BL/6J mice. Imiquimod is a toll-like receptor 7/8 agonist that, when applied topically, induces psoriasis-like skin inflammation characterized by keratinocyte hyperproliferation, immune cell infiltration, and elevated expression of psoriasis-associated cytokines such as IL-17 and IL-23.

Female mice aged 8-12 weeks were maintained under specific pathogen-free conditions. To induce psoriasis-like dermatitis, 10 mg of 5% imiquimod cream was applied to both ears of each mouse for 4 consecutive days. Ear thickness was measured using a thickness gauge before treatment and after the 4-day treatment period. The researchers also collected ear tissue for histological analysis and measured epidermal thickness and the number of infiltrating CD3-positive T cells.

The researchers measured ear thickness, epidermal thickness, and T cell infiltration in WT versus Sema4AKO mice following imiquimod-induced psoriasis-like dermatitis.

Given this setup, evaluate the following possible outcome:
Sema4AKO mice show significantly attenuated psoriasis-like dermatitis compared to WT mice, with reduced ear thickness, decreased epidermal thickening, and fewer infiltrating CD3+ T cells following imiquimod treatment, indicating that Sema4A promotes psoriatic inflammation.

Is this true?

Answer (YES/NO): NO